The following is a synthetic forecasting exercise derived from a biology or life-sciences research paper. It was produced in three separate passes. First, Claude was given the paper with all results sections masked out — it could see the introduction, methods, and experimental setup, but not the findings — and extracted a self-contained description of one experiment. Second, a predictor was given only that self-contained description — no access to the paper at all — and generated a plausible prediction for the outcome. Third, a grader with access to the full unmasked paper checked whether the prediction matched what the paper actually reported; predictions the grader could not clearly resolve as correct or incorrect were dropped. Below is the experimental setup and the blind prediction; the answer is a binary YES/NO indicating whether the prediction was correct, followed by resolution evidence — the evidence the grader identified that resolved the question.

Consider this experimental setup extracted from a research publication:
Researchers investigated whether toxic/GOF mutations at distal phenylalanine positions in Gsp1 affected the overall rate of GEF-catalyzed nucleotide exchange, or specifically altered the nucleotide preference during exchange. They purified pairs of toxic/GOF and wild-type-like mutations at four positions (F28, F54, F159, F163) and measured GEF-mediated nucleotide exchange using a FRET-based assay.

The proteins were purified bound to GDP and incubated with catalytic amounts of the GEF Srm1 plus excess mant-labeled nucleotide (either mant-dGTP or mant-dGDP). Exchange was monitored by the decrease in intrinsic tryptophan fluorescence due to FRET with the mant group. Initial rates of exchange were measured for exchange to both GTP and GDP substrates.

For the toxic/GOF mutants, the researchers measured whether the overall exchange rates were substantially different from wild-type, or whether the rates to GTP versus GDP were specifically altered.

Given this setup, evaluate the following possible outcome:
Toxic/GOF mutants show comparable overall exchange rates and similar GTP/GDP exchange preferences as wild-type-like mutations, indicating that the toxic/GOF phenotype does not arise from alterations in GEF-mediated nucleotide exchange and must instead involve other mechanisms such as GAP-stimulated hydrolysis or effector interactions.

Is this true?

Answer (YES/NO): NO